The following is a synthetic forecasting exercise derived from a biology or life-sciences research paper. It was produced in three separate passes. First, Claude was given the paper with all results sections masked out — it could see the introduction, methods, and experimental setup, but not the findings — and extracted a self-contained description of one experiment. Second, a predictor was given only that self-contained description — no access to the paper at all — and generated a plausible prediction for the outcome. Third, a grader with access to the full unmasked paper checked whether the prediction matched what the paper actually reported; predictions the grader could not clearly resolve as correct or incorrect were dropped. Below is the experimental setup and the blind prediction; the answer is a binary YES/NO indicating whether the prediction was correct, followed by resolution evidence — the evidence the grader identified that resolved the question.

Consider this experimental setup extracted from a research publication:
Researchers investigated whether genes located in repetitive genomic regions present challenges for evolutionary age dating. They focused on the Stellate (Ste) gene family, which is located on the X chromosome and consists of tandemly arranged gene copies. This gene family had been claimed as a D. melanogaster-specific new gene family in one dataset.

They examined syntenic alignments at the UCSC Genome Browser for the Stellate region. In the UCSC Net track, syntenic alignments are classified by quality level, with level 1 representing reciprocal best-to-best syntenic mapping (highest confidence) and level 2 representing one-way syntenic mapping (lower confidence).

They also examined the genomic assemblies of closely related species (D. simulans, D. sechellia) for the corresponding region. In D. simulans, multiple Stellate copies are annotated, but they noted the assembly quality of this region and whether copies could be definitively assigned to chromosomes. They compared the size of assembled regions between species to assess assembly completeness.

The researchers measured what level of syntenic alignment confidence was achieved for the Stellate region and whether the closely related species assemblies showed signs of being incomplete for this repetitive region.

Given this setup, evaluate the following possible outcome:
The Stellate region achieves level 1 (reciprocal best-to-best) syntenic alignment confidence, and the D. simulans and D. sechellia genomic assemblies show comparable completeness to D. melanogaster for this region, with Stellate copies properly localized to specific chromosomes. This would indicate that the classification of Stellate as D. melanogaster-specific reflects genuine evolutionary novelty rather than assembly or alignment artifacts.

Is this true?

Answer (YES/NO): NO